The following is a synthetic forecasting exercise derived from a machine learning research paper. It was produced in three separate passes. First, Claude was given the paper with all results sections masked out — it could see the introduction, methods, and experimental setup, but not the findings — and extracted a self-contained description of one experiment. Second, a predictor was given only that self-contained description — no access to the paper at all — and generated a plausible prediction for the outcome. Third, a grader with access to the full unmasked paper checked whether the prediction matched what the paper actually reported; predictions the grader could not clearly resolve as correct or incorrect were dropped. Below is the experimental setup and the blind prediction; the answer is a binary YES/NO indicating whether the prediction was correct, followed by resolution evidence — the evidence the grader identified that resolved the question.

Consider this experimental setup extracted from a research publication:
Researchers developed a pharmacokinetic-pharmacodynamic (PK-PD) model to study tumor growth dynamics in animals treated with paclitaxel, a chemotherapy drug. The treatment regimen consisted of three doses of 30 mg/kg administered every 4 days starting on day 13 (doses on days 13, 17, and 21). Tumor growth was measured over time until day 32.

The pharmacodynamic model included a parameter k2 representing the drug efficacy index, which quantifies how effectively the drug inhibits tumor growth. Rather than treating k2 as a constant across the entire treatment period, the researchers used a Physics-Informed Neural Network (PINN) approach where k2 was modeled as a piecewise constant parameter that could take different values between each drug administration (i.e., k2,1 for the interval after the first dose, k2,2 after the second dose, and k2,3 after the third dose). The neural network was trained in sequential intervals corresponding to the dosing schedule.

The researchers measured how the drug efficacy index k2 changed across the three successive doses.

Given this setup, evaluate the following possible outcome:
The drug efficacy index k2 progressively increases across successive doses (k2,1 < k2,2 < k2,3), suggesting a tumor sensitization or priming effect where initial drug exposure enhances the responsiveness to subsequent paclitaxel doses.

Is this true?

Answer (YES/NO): NO